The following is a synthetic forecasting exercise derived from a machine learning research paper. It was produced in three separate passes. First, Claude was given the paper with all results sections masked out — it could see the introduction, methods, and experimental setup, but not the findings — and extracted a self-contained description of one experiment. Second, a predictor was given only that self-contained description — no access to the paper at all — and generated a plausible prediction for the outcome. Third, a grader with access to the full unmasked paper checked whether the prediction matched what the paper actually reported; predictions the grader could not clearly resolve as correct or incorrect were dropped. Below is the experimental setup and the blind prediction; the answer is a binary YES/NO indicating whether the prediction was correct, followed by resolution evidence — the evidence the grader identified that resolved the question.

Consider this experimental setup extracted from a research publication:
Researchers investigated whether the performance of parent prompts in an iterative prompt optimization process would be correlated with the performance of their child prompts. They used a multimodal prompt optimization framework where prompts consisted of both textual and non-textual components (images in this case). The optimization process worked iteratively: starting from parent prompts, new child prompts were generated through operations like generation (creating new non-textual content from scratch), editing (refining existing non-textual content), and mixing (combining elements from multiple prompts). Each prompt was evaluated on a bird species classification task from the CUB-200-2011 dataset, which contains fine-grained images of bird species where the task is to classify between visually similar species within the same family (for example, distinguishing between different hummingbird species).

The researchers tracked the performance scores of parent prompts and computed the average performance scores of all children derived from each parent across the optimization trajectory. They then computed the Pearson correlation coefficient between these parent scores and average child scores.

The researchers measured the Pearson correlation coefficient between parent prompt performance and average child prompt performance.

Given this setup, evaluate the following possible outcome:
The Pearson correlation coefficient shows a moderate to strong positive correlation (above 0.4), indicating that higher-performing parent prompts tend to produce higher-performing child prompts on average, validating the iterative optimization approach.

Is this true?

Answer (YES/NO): YES